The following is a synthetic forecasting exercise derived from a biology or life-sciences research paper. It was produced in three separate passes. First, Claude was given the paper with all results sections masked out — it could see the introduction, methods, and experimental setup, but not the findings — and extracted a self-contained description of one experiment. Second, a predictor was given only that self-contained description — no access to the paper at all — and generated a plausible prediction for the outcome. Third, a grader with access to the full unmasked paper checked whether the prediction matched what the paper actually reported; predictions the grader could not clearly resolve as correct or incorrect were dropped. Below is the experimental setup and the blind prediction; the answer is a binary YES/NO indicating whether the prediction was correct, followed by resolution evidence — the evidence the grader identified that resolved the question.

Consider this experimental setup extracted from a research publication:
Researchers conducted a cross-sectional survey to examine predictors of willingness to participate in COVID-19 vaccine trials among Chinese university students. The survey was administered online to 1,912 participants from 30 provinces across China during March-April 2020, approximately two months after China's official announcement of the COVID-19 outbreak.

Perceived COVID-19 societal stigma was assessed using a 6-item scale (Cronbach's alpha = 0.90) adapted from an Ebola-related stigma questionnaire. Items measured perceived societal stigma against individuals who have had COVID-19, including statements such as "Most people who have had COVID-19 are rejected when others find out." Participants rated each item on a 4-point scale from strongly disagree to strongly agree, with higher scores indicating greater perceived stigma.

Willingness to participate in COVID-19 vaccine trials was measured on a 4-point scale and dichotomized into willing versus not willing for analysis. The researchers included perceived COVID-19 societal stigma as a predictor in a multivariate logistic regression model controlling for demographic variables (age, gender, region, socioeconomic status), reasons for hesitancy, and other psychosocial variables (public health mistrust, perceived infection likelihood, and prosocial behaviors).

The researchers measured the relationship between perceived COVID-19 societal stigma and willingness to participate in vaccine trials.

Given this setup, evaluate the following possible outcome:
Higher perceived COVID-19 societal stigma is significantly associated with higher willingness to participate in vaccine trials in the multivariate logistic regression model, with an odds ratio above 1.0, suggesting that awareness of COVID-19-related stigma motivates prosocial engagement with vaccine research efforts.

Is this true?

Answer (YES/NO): NO